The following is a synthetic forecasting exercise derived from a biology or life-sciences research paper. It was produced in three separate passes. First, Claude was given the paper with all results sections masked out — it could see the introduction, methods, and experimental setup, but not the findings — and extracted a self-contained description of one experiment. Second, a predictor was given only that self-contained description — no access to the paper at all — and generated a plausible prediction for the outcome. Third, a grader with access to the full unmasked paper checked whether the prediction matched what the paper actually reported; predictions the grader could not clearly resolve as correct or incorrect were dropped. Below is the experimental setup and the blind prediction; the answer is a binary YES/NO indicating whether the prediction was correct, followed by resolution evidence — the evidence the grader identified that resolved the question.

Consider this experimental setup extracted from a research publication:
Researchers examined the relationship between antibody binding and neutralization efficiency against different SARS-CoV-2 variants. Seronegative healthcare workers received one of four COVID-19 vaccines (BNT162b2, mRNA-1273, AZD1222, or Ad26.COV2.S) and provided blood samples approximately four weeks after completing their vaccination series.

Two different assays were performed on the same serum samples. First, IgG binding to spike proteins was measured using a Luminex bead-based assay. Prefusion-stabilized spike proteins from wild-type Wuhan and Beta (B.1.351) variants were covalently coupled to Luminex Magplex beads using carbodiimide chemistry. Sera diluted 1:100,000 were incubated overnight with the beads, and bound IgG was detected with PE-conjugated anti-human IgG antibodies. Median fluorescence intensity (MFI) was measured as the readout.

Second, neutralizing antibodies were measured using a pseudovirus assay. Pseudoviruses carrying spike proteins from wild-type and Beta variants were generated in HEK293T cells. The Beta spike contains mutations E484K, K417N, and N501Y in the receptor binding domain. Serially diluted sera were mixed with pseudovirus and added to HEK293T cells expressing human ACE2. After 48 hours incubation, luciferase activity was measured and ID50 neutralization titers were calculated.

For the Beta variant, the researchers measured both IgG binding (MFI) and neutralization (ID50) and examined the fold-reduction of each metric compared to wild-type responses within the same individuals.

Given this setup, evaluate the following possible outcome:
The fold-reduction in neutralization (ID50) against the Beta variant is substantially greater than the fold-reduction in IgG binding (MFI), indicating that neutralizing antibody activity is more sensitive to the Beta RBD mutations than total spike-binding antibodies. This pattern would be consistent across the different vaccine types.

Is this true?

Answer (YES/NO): YES